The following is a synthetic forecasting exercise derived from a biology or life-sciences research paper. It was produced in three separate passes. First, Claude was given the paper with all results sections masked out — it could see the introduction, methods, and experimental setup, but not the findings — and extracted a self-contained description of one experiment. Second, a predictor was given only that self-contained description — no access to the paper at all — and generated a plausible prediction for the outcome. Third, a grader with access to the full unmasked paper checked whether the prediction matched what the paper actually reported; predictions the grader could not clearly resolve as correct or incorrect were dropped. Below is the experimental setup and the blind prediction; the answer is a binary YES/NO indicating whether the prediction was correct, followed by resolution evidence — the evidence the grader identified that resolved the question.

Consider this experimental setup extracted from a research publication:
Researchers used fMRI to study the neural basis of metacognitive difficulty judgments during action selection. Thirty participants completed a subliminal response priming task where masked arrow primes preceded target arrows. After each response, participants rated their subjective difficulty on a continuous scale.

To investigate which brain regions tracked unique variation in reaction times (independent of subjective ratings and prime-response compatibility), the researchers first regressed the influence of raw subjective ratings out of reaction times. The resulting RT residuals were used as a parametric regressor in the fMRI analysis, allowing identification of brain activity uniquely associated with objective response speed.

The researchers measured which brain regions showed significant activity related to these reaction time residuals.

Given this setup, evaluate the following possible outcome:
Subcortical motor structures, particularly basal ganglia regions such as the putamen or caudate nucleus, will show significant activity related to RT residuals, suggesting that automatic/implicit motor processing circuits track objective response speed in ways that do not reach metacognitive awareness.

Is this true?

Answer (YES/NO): NO